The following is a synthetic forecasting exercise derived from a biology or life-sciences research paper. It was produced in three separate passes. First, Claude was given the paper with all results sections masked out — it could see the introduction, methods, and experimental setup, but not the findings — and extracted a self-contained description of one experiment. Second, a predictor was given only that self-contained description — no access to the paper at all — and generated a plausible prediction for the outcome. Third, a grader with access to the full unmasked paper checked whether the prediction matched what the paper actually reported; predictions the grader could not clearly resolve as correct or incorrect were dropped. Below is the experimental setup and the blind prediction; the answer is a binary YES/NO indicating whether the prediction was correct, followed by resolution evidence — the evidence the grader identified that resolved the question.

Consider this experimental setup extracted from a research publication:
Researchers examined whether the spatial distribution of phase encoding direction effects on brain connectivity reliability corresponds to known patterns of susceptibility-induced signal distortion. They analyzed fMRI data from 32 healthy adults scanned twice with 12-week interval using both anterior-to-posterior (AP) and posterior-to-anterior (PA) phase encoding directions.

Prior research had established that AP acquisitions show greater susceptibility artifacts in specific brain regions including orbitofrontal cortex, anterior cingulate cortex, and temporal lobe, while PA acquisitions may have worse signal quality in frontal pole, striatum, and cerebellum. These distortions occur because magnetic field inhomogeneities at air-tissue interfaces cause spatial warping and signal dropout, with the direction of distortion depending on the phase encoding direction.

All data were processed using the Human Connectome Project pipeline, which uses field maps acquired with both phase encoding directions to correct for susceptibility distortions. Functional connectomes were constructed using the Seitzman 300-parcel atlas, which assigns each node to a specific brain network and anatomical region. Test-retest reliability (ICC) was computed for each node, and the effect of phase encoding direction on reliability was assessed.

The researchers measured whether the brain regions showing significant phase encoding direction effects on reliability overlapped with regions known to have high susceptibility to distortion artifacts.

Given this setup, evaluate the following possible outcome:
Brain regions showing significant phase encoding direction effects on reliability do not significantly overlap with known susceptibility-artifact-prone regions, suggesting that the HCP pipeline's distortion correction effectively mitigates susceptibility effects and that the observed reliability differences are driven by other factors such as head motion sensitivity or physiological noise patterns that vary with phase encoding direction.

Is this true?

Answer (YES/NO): NO